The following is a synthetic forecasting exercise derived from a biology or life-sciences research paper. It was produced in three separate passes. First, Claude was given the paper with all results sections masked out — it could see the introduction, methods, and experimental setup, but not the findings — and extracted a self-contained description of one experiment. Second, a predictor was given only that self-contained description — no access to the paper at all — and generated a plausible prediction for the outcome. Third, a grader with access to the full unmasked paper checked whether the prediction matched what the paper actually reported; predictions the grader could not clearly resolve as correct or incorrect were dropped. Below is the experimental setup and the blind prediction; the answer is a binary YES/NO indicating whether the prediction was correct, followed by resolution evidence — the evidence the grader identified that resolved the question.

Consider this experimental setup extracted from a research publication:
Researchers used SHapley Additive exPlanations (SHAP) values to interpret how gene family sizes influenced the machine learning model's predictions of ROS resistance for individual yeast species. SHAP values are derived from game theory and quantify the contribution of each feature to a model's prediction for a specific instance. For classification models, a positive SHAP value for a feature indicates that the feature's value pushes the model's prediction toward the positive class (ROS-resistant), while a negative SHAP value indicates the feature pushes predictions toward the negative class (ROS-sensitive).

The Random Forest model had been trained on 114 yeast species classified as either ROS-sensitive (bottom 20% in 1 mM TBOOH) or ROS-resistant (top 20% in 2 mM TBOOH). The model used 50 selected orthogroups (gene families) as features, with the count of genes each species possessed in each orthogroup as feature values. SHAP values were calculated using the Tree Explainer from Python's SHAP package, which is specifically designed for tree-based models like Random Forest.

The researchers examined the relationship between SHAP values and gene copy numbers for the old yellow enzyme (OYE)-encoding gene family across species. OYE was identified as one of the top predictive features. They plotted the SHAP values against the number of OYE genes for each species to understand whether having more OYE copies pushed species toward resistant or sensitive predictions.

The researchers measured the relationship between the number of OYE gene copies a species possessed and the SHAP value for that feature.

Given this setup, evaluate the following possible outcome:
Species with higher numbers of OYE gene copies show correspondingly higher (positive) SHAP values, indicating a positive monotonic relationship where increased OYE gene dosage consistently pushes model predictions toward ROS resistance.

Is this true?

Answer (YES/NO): NO